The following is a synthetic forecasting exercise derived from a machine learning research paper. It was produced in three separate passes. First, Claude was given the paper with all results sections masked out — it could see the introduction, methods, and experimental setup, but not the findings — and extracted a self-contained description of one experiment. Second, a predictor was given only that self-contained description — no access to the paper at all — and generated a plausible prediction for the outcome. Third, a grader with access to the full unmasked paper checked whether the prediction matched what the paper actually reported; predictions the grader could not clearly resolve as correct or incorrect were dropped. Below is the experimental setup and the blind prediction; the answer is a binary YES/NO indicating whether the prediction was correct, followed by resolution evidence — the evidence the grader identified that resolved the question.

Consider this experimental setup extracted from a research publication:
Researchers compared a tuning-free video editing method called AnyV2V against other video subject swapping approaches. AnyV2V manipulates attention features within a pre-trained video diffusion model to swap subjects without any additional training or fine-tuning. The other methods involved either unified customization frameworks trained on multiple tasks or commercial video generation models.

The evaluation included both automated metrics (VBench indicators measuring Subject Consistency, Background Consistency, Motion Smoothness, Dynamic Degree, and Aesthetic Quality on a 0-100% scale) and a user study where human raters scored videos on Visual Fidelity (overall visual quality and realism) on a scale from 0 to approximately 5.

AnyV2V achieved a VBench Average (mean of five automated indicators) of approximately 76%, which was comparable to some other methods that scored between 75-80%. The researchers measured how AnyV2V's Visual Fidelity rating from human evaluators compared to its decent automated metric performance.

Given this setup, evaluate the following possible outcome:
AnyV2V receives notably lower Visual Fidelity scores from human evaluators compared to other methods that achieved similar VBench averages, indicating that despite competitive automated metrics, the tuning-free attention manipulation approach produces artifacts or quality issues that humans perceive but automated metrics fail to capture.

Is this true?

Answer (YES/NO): YES